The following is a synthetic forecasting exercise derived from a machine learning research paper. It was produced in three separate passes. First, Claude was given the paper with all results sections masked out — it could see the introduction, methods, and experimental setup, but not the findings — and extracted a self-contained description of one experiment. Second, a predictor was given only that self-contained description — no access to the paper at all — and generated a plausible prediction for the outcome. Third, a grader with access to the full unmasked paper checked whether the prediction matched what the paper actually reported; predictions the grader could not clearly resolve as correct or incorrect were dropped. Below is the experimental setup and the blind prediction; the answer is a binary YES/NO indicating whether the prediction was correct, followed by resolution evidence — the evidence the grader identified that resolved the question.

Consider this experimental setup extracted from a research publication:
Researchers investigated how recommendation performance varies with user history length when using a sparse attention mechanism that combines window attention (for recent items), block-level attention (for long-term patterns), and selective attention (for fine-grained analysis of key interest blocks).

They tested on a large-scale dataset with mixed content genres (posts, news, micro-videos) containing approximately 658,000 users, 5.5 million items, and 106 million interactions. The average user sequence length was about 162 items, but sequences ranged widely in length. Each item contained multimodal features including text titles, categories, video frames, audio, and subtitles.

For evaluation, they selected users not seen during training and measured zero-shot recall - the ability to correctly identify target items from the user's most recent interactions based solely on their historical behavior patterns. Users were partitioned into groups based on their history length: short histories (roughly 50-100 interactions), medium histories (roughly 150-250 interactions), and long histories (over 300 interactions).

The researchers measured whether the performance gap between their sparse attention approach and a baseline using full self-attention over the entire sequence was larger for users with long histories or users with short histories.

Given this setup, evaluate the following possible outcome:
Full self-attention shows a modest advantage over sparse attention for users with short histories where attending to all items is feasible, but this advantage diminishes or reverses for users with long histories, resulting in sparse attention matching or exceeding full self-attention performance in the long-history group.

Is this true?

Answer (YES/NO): NO